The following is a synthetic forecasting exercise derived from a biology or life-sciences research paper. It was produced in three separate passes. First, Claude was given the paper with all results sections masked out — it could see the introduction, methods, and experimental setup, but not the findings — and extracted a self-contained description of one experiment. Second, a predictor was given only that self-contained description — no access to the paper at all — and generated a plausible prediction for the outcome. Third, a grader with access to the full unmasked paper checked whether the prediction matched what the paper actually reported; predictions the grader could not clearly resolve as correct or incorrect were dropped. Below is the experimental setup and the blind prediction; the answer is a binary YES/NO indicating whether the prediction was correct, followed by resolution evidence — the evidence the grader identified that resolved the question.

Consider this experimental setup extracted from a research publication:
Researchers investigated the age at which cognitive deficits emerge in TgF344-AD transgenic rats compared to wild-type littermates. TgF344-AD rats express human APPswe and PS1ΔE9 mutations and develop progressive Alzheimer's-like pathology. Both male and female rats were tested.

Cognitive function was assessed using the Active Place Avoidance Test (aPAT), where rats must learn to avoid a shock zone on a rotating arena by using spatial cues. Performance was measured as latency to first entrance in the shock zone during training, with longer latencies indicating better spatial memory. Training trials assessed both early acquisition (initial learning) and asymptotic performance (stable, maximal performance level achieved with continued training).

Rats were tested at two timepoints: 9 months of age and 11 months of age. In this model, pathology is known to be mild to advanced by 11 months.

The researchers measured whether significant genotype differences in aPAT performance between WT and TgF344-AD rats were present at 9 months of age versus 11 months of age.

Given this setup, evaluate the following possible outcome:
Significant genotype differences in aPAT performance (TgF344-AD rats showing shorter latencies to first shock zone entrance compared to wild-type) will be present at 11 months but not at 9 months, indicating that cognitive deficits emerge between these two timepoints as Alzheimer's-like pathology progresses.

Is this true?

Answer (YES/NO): YES